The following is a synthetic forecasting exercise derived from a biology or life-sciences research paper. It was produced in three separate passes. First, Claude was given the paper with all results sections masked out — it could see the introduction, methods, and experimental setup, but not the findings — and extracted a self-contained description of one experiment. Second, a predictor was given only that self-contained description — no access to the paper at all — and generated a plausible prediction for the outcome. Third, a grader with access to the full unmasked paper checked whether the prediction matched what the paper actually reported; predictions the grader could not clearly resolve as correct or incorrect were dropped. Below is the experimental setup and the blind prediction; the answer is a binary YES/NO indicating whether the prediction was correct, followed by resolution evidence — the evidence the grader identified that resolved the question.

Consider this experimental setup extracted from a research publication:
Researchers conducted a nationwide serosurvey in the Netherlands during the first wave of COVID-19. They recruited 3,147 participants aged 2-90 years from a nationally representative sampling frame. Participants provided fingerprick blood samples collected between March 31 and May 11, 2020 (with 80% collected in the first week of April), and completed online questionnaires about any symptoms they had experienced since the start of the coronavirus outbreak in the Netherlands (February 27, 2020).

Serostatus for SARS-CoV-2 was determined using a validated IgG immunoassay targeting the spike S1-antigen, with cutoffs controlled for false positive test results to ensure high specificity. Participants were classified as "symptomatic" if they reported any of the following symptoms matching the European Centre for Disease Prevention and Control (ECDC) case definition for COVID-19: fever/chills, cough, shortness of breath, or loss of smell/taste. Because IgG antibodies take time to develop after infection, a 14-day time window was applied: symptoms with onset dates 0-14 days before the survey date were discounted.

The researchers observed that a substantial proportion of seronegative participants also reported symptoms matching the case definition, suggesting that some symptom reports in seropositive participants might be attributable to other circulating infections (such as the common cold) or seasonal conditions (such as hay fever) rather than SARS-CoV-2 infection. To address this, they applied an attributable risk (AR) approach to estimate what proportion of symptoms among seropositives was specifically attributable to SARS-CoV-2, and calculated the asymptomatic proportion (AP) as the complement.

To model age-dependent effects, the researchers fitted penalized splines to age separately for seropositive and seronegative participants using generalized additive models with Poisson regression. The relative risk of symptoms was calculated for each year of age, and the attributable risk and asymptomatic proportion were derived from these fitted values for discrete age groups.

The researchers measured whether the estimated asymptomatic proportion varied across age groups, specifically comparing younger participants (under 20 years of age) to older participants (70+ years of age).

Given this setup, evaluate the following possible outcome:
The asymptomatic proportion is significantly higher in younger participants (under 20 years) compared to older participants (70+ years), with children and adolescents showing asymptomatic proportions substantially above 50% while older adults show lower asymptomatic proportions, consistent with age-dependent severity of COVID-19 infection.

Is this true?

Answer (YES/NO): YES